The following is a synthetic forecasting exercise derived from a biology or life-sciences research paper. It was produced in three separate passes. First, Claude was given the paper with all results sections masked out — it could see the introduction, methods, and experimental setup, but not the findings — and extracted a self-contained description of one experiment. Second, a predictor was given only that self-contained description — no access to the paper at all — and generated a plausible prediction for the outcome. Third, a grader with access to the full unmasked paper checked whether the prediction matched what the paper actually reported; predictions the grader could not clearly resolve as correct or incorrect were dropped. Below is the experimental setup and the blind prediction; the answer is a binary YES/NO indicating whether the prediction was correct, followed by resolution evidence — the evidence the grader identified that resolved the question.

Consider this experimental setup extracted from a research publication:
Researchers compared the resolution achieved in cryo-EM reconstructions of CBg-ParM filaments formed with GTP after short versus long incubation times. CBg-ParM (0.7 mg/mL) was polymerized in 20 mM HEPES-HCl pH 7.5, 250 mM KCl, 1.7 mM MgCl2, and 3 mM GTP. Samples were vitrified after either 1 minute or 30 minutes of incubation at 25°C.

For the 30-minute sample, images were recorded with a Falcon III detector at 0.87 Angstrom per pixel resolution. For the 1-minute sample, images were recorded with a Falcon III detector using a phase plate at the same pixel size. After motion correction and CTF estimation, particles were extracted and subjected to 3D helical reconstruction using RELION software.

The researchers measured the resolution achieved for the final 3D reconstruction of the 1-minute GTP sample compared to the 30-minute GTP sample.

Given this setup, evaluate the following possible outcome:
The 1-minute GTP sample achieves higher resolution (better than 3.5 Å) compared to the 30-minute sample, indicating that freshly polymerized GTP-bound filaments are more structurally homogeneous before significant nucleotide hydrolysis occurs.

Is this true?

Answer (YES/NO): NO